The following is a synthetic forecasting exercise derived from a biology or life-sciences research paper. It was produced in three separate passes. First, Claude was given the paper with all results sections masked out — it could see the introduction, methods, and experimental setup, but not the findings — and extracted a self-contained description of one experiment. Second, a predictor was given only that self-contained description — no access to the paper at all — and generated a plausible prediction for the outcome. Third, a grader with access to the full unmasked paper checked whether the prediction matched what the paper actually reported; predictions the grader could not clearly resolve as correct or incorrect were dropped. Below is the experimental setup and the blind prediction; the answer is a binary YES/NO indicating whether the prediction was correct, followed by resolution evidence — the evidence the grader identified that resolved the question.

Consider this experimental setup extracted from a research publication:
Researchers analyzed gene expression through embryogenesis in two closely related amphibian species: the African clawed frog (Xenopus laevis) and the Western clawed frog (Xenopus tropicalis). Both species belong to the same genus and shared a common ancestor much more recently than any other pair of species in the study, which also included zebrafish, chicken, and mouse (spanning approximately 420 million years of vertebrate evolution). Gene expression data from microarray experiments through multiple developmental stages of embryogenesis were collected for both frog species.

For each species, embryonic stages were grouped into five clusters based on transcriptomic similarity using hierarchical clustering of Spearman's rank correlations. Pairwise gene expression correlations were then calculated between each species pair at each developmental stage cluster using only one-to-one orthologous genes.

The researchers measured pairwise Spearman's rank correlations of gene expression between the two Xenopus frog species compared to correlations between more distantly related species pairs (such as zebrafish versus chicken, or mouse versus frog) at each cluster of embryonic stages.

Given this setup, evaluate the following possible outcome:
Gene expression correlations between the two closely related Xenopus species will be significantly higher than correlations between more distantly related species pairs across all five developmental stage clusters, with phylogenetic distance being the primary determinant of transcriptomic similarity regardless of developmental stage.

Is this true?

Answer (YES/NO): YES